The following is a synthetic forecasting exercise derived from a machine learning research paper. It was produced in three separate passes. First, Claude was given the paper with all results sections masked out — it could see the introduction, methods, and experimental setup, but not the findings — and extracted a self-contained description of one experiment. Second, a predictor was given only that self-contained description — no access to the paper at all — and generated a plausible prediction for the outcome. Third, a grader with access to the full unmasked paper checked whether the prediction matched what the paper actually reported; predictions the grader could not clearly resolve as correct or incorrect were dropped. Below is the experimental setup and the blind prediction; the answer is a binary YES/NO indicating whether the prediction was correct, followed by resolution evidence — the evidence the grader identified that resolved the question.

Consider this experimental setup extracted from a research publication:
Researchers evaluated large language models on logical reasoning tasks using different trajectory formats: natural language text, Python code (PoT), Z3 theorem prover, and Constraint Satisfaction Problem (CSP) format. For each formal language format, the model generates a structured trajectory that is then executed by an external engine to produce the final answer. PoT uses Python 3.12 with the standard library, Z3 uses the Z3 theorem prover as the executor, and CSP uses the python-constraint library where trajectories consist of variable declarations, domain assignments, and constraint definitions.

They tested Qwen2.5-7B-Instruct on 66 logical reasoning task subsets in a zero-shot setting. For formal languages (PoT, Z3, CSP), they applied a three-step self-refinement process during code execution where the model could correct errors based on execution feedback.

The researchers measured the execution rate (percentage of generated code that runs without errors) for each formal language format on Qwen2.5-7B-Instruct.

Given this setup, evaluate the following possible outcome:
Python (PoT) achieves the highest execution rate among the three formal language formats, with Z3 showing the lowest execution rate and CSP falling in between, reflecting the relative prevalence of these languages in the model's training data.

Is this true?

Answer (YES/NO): NO